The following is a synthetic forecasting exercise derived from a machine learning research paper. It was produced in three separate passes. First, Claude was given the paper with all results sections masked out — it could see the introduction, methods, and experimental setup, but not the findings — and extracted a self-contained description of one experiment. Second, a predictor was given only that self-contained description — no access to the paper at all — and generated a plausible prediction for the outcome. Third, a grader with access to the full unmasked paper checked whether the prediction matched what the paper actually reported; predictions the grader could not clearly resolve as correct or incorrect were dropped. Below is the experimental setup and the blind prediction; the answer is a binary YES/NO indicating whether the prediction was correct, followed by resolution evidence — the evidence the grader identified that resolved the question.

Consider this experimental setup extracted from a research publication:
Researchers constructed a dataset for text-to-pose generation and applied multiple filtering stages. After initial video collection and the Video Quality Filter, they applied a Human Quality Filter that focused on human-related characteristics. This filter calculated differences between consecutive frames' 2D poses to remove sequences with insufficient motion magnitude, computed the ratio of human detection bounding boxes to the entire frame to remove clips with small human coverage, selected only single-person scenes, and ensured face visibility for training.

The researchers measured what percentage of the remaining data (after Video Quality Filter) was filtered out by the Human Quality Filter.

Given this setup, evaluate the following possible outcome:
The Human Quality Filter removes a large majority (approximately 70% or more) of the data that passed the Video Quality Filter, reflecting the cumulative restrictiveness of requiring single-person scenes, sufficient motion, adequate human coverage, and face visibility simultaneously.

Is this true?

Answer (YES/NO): YES